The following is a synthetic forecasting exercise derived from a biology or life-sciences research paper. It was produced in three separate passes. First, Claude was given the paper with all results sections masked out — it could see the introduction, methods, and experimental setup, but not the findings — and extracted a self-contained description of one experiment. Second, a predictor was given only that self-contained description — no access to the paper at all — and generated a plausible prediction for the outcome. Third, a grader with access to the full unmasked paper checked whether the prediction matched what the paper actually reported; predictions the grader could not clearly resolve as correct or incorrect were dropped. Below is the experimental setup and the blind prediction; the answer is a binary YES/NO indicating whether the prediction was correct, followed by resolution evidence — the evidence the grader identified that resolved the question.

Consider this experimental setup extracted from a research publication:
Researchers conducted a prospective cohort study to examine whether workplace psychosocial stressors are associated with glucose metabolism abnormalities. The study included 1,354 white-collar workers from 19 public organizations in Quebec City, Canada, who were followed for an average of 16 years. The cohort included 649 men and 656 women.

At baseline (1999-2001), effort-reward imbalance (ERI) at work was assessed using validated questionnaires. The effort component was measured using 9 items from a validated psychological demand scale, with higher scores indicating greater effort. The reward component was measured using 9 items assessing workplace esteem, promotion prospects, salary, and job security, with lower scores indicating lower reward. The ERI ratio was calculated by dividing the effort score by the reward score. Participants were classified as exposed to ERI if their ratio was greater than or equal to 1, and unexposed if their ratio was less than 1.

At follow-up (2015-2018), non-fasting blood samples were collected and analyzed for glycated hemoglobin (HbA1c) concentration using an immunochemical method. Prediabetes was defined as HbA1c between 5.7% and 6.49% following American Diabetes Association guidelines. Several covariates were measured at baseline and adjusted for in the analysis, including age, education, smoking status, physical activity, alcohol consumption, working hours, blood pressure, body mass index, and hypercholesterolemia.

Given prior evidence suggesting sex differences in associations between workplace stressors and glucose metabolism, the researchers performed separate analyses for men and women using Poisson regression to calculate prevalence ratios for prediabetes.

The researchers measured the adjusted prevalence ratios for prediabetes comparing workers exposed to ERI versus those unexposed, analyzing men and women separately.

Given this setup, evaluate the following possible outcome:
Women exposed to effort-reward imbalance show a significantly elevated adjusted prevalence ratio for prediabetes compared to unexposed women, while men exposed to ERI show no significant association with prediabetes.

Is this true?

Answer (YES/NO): YES